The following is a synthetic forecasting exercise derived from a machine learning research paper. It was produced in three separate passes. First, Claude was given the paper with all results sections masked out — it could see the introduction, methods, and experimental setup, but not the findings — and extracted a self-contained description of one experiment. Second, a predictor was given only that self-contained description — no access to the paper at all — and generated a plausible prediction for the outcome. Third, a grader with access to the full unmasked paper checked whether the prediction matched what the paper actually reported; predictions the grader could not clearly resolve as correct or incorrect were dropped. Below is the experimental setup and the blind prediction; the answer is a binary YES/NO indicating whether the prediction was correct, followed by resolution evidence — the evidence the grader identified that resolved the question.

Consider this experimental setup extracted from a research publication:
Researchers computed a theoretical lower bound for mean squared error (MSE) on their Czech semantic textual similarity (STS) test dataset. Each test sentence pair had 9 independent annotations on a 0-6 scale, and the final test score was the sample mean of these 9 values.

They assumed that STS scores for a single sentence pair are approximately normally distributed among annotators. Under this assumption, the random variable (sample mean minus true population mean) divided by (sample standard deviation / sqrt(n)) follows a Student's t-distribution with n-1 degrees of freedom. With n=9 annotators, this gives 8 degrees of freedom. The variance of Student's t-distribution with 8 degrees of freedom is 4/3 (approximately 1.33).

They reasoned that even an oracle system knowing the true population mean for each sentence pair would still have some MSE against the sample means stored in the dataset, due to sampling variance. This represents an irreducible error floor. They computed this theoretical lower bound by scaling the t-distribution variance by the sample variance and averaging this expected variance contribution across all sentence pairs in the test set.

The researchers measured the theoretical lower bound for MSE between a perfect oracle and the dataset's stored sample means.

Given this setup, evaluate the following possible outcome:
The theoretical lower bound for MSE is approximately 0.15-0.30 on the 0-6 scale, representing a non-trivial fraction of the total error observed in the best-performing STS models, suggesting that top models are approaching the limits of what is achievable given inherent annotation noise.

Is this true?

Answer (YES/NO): NO